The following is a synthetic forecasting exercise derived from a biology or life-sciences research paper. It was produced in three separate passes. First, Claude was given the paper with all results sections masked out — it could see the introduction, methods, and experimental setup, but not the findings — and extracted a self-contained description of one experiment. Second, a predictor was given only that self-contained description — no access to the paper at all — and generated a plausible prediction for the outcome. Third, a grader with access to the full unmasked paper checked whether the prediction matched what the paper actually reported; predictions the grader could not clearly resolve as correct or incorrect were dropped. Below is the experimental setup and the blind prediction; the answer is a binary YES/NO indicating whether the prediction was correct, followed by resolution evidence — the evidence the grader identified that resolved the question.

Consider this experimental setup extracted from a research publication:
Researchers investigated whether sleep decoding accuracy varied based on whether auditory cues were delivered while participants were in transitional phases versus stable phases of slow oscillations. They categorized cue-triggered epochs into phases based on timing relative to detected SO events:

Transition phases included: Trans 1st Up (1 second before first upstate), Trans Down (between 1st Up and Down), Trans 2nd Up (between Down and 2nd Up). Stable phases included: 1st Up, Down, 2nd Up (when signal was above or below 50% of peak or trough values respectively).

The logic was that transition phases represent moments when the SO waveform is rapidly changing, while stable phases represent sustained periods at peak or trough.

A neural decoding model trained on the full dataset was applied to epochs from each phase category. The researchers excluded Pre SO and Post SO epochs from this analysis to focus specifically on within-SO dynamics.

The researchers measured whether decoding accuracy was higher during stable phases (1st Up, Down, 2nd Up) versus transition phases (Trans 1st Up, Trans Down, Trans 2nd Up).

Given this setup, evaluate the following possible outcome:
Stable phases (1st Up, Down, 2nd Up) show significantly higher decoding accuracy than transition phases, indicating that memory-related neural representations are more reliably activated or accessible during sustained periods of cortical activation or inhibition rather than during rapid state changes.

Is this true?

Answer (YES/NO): NO